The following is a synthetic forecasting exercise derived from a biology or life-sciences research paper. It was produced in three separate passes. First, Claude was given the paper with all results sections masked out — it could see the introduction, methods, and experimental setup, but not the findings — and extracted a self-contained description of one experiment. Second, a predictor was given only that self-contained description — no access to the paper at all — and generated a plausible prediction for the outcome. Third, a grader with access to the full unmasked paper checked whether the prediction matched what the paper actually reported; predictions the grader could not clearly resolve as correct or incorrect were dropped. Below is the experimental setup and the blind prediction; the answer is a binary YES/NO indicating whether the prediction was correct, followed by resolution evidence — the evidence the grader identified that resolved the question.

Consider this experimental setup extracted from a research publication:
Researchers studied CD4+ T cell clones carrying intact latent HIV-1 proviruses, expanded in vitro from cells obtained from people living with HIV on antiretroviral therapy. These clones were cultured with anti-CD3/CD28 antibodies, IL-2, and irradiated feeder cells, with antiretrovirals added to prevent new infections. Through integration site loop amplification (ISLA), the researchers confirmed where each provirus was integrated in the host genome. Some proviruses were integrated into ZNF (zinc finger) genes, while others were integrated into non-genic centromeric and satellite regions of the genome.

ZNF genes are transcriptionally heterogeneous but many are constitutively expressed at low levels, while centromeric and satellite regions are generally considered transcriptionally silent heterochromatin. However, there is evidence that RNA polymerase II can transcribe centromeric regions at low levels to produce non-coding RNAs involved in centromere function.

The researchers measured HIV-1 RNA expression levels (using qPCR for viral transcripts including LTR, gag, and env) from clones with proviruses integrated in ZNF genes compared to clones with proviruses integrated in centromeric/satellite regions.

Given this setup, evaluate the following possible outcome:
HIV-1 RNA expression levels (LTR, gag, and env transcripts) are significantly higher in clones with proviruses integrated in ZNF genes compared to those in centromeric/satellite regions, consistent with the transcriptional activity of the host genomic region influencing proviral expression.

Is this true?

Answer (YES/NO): NO